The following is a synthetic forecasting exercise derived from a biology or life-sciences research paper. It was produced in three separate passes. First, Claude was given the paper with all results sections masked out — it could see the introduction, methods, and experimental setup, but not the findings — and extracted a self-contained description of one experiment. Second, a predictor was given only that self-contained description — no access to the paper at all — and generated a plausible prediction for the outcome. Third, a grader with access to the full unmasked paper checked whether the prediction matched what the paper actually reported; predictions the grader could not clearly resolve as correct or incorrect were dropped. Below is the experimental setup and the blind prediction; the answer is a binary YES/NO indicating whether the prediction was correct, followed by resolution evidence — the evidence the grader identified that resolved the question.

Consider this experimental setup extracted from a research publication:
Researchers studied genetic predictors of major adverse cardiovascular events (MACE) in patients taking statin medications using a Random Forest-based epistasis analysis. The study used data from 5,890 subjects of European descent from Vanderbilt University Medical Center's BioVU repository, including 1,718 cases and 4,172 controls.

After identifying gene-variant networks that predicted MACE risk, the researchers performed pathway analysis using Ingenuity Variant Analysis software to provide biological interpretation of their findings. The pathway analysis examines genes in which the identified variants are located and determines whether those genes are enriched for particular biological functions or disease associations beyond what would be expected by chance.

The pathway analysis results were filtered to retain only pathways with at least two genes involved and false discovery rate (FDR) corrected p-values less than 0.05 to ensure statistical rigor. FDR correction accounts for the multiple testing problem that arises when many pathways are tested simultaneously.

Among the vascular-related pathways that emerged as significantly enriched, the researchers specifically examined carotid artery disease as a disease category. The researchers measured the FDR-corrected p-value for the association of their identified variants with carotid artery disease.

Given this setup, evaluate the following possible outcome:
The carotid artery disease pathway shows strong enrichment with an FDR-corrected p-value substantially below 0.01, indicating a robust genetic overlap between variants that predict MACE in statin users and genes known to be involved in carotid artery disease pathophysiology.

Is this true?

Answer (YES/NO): NO